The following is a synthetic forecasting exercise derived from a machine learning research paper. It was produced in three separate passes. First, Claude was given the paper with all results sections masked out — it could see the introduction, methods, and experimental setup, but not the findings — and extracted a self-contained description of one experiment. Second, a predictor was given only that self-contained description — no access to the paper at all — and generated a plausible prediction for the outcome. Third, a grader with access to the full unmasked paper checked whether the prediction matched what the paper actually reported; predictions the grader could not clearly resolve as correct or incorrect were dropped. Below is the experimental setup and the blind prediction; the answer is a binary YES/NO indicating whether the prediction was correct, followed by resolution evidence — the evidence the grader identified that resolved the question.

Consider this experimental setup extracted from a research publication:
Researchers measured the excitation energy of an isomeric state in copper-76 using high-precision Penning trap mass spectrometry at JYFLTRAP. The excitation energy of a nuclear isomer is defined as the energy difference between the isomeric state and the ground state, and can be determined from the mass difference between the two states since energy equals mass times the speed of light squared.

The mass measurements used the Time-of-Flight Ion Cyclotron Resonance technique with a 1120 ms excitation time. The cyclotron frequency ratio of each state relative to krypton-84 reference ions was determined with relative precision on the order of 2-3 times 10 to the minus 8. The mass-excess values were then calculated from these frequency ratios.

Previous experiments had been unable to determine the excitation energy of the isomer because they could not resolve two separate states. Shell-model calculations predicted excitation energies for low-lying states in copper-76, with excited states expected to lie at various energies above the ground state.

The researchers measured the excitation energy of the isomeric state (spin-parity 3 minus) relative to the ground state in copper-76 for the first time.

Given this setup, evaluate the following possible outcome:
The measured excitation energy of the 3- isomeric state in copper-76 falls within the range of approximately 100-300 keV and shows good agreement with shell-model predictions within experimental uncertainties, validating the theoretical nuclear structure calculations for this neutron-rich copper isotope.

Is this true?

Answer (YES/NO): NO